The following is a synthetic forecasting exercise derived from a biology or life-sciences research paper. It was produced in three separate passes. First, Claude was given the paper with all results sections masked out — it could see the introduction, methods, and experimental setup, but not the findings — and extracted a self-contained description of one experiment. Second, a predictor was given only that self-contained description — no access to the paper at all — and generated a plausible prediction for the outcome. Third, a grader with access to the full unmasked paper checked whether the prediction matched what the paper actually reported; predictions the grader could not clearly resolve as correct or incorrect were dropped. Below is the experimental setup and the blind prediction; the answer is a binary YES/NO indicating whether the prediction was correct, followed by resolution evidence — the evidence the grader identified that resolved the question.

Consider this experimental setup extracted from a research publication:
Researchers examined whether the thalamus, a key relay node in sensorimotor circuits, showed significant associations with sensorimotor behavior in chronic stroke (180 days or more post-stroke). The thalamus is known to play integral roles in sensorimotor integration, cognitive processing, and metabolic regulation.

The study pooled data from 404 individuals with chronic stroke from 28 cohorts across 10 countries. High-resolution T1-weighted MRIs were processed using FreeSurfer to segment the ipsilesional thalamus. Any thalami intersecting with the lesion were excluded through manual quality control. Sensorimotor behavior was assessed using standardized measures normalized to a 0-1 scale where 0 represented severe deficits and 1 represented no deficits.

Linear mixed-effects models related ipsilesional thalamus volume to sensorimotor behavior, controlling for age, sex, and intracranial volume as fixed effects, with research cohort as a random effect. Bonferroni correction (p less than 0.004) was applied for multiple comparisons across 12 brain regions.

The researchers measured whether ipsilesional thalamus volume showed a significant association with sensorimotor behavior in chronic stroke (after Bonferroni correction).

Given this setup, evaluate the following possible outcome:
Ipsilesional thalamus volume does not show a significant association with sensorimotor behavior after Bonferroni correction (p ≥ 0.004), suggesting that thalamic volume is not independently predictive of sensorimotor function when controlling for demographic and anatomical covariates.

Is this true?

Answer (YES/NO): YES